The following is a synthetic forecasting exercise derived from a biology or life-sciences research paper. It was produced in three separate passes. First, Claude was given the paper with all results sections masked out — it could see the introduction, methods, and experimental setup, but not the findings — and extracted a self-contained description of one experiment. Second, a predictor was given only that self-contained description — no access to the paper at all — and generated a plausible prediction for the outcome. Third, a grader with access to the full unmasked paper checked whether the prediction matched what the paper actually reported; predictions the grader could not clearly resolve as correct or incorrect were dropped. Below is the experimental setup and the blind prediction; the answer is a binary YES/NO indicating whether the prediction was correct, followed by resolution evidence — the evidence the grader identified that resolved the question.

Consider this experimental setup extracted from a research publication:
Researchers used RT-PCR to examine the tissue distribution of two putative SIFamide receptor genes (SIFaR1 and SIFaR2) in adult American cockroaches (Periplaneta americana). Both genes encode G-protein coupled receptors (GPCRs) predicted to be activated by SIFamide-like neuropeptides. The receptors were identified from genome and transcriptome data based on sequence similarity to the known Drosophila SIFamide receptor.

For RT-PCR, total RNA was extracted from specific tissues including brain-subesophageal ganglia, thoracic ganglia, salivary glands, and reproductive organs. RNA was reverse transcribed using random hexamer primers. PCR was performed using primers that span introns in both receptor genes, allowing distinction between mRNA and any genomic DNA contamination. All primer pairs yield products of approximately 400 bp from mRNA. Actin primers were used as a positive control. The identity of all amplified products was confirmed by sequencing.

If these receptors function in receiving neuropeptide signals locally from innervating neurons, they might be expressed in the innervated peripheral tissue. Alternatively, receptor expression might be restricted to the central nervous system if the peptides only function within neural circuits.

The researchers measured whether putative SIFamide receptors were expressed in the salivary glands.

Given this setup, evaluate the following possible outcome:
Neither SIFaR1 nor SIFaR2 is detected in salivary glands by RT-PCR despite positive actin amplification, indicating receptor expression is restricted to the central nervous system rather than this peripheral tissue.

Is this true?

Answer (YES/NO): NO